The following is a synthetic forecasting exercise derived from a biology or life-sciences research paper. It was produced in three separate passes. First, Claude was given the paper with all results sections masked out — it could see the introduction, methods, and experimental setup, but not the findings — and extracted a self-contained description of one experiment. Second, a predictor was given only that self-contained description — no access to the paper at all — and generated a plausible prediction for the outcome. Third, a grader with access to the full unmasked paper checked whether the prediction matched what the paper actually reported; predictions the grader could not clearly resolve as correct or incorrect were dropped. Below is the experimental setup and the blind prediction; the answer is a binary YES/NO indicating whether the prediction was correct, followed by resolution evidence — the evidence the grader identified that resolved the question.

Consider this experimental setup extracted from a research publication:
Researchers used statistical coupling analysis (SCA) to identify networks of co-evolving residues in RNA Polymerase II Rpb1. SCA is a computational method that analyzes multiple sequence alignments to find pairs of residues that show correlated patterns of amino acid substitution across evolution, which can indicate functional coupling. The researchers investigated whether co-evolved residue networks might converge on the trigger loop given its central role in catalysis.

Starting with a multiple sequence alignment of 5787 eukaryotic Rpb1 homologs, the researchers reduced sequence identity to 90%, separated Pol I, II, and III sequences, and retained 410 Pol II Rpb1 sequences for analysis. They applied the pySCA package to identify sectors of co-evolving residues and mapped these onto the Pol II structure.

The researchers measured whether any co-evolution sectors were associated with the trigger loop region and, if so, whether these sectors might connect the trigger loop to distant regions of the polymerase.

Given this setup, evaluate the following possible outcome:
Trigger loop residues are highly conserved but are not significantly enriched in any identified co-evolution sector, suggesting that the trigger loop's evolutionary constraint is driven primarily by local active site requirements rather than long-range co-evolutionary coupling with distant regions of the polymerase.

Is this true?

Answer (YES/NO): NO